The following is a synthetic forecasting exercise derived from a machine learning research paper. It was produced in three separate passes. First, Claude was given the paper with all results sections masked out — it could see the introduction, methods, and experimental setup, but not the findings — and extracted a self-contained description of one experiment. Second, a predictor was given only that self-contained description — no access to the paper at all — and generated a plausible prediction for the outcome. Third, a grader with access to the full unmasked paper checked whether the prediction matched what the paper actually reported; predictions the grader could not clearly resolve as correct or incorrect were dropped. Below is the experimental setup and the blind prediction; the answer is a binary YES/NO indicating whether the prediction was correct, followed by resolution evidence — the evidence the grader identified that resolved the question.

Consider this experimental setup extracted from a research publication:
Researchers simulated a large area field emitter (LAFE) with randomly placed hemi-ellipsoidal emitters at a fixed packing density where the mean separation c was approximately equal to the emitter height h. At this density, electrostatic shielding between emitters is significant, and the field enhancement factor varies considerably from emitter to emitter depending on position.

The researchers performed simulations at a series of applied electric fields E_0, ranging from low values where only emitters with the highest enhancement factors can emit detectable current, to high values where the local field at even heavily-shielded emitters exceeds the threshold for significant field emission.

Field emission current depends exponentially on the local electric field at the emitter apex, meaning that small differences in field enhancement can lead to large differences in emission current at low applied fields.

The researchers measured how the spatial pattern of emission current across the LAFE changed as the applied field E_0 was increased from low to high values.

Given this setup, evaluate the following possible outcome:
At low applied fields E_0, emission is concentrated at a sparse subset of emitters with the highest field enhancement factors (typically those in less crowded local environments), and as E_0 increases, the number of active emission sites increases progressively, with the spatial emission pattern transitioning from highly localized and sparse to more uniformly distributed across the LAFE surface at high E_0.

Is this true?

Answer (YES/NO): YES